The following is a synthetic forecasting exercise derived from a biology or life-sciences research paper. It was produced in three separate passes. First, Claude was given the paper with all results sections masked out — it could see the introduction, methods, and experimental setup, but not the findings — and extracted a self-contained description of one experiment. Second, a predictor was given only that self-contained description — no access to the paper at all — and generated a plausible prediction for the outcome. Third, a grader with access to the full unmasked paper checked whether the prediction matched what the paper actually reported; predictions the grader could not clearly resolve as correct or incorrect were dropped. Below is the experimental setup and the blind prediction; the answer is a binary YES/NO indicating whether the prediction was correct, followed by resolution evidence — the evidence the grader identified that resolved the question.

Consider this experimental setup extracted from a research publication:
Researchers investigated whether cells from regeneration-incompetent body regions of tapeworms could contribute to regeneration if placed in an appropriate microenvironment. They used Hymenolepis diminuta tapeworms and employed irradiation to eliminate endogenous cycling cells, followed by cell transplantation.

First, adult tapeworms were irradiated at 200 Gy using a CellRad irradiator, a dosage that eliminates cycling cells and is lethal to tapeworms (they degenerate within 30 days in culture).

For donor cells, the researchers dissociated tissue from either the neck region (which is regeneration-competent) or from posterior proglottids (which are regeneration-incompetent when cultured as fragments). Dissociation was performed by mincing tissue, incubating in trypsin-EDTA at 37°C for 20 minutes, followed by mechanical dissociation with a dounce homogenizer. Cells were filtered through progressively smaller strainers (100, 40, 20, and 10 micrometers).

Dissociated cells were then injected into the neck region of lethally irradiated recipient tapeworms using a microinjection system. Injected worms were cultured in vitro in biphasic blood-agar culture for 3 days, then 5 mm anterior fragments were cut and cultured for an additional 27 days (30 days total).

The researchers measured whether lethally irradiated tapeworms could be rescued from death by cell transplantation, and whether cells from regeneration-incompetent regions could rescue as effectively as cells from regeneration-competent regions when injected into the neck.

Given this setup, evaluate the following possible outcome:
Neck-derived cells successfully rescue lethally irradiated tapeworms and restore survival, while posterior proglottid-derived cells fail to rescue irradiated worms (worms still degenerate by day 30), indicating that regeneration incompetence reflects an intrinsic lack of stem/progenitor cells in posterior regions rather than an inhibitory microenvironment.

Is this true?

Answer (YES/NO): NO